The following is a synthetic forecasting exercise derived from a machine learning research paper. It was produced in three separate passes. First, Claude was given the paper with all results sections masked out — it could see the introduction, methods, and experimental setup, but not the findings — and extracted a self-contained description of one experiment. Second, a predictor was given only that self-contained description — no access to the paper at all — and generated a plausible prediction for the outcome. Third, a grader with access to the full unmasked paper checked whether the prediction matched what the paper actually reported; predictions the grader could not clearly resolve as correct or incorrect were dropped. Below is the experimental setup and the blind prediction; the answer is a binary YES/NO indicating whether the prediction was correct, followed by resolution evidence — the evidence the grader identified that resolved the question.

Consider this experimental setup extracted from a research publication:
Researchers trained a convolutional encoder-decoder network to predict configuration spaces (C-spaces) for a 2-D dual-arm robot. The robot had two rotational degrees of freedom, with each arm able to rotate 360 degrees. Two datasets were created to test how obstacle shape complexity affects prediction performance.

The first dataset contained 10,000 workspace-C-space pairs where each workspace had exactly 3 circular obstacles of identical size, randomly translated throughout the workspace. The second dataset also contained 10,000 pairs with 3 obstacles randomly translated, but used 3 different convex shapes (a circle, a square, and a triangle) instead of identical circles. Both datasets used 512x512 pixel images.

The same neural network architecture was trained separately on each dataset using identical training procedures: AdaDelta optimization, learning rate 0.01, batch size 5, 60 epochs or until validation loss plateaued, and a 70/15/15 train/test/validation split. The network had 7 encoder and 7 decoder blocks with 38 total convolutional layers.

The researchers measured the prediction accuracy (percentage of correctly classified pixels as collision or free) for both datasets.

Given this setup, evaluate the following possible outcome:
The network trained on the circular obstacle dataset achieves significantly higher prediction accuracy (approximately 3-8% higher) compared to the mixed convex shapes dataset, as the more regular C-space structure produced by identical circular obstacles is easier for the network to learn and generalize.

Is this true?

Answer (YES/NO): NO